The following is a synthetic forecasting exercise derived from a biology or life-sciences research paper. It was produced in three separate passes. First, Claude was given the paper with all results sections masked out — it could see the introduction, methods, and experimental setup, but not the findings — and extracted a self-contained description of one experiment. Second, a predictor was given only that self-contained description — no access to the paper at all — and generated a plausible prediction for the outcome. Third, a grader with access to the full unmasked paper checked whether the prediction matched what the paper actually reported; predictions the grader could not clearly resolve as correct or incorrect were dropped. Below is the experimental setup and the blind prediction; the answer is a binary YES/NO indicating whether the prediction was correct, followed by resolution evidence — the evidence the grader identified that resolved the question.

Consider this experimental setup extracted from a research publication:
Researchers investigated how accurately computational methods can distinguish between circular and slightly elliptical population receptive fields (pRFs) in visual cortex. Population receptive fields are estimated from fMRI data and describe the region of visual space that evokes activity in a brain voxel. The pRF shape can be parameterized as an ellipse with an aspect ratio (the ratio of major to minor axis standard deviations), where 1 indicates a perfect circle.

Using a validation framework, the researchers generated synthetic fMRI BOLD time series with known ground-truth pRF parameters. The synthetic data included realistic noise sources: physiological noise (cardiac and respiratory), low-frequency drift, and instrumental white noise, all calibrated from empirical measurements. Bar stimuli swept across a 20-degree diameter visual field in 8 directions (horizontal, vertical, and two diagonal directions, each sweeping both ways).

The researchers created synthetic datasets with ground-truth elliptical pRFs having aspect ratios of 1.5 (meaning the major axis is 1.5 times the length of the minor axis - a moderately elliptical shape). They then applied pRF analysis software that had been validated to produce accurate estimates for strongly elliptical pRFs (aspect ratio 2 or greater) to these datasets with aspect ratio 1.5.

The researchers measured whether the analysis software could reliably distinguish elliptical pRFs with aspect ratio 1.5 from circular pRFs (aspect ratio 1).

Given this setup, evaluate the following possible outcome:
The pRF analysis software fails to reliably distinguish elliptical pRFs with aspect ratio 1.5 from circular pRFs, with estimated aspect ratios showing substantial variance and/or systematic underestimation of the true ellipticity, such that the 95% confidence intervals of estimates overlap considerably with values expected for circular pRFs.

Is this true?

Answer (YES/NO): YES